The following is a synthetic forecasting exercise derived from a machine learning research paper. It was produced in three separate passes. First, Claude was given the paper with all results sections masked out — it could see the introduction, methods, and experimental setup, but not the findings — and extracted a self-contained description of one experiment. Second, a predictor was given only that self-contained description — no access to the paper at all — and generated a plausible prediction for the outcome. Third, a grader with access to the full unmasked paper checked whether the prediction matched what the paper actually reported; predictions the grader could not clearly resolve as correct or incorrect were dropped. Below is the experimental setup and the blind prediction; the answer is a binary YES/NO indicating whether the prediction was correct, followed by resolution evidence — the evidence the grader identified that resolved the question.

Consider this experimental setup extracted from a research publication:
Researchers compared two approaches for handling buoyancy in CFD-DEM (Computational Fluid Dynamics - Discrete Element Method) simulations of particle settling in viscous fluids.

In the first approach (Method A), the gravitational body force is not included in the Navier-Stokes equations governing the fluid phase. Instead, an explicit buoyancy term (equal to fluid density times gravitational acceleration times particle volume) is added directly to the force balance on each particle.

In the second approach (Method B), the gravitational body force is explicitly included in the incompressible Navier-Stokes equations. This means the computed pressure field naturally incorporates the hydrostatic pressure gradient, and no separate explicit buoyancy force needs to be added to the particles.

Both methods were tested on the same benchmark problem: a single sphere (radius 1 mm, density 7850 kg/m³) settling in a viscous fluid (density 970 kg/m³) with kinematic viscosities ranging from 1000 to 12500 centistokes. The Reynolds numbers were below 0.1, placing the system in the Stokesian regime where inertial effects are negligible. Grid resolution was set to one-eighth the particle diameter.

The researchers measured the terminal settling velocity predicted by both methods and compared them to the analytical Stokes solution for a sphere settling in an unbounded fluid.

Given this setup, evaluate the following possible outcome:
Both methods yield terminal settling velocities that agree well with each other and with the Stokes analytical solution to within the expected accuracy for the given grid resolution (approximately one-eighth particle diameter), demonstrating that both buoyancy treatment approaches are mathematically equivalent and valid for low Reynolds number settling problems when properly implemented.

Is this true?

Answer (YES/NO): NO